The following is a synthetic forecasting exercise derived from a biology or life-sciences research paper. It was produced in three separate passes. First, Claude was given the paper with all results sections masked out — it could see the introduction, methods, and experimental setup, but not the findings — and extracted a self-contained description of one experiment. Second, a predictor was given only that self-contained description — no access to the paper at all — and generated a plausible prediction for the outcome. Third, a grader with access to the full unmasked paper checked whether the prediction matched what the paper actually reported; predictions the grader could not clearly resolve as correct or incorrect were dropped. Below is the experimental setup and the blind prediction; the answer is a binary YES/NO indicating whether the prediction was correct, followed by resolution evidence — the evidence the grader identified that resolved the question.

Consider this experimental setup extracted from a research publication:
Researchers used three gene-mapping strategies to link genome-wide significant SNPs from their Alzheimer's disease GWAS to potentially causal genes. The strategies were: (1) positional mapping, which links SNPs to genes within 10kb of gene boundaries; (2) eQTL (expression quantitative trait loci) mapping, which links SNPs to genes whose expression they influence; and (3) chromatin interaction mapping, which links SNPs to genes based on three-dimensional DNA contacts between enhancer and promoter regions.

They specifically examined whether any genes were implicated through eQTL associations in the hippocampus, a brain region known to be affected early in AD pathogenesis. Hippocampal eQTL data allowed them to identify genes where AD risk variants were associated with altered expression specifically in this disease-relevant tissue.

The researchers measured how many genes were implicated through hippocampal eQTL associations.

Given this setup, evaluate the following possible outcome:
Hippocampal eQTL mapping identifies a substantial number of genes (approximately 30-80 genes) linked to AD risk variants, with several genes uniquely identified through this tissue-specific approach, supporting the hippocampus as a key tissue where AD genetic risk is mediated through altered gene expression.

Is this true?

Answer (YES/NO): NO